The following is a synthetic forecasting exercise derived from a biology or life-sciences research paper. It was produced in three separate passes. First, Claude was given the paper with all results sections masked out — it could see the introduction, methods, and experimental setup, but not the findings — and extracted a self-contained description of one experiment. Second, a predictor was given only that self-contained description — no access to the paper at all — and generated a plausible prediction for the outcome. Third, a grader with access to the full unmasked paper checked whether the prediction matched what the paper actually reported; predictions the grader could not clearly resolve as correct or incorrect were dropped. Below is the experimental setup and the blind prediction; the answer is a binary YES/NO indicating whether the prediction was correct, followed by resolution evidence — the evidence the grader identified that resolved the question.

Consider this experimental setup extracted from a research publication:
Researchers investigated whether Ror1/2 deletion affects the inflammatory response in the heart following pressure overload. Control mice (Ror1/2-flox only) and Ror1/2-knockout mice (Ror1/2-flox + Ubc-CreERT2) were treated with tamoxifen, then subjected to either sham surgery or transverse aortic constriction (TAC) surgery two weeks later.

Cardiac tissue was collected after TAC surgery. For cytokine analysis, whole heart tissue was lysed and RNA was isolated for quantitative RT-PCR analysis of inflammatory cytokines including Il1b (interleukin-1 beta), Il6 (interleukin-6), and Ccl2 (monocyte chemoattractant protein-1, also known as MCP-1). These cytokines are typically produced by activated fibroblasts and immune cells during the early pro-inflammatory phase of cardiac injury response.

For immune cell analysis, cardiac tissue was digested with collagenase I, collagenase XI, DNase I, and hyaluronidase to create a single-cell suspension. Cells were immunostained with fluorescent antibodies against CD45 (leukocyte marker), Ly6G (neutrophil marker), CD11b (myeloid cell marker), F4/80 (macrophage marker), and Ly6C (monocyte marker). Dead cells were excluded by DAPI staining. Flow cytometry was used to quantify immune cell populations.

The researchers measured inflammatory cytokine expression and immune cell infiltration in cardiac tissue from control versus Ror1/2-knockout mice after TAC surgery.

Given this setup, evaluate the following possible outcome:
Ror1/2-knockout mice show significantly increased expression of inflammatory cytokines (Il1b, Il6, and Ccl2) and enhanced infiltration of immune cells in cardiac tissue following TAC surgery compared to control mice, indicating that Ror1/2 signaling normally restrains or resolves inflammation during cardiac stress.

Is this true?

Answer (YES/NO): YES